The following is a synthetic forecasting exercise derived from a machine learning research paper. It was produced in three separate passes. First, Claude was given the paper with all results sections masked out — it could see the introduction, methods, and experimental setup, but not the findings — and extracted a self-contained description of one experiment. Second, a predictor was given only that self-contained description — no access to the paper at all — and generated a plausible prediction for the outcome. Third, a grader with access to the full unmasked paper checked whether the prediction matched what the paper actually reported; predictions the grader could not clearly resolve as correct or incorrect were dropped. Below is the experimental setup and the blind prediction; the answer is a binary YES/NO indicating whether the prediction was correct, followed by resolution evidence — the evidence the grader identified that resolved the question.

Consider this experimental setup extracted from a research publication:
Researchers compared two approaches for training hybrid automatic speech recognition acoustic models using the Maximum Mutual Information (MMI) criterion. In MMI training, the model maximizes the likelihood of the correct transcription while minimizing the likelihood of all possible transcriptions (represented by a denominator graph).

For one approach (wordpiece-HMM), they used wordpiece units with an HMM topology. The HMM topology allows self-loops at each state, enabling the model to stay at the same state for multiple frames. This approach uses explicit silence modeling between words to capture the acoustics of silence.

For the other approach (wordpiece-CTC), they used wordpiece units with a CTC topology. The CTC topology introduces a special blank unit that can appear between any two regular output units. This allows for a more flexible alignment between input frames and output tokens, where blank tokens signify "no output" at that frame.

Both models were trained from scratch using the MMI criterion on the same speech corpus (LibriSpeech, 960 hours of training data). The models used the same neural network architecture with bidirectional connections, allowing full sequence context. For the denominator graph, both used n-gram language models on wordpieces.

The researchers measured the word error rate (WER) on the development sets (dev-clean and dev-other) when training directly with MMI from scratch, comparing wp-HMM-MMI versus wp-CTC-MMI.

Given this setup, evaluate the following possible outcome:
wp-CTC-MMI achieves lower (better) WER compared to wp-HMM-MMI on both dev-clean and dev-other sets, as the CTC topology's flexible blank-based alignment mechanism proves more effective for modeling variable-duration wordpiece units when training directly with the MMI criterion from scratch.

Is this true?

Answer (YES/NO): NO